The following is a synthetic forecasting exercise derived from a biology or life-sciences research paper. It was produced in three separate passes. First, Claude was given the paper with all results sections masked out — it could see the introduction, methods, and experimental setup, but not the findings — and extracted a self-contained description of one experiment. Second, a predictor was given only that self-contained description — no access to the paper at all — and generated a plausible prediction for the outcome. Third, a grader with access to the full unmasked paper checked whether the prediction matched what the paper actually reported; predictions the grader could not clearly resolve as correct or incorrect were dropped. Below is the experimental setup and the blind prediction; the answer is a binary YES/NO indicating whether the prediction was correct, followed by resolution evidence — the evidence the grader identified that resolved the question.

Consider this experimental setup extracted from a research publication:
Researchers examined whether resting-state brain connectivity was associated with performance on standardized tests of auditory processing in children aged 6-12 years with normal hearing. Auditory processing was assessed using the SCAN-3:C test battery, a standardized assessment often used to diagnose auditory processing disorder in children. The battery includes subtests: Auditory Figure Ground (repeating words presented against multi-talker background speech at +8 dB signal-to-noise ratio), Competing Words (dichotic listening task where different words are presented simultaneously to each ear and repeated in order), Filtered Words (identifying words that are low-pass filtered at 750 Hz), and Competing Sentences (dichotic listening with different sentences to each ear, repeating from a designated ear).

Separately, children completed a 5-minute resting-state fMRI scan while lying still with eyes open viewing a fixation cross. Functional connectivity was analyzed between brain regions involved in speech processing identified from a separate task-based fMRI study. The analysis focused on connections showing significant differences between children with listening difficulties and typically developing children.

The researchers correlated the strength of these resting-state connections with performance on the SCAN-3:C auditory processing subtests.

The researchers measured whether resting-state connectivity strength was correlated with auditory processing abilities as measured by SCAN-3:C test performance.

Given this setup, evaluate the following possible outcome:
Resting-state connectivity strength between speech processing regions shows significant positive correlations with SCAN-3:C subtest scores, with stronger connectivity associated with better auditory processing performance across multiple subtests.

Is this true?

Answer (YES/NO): NO